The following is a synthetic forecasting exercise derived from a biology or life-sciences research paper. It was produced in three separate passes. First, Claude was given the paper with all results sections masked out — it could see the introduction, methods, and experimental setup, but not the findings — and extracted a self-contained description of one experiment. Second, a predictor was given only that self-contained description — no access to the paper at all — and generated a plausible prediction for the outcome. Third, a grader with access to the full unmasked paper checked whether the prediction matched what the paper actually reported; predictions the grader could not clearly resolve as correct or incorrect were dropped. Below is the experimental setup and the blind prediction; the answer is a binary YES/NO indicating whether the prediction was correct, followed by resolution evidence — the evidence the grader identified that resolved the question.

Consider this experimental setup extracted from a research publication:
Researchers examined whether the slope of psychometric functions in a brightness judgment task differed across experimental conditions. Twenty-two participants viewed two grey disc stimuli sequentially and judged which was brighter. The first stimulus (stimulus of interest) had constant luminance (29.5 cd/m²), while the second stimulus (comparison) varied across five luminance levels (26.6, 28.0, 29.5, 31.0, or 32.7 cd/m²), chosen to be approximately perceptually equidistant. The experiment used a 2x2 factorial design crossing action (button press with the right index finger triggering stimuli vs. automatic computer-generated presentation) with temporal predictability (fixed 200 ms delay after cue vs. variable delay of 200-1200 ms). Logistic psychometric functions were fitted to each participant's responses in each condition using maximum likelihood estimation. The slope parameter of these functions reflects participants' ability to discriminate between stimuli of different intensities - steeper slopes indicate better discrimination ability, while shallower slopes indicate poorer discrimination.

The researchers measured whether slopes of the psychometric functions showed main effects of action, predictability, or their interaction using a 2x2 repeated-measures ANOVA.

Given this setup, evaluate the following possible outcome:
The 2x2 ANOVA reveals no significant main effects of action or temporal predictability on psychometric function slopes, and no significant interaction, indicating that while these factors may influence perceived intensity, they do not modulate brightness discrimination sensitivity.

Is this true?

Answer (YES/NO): NO